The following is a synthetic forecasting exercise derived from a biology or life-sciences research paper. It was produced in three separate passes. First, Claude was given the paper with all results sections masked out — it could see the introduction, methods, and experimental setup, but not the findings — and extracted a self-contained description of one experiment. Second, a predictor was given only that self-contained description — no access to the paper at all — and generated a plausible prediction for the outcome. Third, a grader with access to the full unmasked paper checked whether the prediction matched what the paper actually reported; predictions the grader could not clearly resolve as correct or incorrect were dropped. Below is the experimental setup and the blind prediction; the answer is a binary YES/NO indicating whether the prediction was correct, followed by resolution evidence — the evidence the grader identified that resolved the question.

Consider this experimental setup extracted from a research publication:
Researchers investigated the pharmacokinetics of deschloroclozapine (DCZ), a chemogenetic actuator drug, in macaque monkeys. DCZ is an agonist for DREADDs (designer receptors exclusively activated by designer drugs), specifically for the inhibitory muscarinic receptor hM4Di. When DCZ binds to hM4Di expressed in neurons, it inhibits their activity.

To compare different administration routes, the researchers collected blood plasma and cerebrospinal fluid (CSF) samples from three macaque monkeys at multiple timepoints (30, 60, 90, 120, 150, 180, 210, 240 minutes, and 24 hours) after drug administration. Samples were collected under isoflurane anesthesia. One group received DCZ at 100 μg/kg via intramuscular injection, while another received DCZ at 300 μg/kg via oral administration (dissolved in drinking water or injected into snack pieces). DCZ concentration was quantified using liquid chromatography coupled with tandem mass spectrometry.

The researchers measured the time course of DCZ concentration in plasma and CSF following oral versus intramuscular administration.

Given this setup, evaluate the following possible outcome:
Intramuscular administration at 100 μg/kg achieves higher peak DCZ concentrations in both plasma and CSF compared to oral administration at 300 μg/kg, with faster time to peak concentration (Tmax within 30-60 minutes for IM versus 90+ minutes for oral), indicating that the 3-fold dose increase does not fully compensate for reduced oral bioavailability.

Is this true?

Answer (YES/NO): NO